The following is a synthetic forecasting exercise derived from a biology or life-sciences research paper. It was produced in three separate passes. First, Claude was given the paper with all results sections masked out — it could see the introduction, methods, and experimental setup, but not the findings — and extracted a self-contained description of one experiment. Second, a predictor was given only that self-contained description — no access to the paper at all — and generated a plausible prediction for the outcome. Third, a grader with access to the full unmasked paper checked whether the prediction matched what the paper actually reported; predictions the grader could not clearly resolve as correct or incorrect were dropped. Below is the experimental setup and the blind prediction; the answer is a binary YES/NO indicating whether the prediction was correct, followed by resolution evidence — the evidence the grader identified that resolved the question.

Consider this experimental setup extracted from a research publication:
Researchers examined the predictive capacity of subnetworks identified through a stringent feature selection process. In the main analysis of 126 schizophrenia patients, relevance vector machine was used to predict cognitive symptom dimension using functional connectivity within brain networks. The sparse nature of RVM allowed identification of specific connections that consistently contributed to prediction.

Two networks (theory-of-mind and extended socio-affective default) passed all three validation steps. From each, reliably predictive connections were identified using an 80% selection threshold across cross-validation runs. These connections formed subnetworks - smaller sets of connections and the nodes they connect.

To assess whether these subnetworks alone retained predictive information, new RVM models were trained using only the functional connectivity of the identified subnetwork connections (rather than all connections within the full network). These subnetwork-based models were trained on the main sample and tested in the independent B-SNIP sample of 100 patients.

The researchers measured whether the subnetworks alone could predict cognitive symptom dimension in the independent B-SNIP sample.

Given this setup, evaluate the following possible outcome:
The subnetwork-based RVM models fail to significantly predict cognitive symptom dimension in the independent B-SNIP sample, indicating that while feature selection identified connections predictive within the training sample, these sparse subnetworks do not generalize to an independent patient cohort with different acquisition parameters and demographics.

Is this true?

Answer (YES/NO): NO